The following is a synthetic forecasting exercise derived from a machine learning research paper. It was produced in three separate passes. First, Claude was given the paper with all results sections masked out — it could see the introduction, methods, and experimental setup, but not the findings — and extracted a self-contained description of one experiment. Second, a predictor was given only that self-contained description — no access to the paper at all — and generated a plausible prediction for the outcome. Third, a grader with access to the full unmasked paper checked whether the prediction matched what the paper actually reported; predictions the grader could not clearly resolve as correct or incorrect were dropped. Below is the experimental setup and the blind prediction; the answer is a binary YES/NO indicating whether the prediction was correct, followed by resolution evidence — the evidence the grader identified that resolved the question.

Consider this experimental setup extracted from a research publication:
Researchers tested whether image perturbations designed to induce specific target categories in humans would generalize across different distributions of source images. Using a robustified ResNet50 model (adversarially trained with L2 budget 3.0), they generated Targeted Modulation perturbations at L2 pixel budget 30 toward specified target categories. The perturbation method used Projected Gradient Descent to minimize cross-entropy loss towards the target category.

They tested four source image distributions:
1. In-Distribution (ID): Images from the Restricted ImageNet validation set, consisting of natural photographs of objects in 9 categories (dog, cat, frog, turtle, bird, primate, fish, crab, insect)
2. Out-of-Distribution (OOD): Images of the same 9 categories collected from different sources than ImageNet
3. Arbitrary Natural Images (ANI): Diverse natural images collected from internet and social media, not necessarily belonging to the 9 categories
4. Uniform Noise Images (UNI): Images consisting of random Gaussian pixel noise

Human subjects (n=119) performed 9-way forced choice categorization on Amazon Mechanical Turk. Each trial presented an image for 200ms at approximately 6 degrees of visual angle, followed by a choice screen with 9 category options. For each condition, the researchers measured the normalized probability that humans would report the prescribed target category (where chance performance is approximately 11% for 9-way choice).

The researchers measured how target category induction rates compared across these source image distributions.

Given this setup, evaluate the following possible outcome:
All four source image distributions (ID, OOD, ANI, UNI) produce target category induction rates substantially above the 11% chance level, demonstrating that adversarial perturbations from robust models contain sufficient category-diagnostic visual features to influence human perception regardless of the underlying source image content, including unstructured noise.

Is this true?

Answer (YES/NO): YES